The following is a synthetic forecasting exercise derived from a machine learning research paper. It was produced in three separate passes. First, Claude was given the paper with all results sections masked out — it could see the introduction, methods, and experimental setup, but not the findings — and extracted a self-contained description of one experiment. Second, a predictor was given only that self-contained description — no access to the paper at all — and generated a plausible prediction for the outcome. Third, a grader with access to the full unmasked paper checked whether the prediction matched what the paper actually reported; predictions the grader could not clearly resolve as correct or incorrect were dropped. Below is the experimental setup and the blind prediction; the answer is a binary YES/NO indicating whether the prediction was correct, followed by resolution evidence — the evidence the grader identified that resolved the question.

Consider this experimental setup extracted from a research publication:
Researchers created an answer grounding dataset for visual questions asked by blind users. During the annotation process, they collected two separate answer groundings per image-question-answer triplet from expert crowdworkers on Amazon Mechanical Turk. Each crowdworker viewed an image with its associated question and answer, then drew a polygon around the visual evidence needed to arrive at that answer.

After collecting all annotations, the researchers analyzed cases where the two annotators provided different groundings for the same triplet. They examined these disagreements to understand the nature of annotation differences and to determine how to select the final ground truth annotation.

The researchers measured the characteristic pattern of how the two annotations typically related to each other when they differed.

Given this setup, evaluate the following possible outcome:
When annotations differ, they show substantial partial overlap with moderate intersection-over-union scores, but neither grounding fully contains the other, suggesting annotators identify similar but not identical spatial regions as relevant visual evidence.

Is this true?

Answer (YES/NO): NO